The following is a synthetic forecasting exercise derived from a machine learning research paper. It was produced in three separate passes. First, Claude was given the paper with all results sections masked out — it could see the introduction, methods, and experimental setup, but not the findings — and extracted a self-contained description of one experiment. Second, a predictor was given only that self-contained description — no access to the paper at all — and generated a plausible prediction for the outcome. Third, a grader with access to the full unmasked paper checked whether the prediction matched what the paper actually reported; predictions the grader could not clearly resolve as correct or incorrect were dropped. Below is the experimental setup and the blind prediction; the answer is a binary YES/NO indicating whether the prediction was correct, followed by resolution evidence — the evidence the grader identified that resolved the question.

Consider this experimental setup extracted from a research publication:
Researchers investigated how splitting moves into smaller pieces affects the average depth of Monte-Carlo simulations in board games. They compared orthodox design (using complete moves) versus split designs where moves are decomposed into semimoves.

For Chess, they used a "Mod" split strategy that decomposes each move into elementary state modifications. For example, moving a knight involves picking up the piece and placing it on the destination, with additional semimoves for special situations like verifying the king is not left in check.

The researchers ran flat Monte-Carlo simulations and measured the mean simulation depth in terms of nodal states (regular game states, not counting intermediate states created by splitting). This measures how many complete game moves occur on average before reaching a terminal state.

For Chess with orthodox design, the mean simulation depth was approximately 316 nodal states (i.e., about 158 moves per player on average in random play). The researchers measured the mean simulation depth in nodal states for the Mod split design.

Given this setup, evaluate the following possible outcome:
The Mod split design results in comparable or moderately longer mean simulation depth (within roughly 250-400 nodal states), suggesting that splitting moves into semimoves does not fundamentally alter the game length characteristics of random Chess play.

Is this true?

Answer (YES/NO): NO